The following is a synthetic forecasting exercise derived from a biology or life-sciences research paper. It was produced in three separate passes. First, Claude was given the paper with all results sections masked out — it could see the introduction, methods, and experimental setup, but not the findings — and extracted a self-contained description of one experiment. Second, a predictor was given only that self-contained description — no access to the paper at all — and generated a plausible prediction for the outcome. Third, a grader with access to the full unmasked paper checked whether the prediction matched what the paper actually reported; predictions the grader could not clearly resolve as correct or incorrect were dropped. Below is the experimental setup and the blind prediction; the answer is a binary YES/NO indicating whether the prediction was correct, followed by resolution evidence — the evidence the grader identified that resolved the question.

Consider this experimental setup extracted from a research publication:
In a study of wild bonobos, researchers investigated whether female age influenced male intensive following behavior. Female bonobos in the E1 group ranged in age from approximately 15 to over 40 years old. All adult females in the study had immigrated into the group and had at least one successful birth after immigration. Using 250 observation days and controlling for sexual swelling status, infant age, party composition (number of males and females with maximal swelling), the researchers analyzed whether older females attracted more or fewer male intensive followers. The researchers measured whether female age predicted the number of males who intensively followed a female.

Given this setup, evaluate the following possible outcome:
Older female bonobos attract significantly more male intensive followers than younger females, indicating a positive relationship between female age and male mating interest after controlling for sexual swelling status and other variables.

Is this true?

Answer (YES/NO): NO